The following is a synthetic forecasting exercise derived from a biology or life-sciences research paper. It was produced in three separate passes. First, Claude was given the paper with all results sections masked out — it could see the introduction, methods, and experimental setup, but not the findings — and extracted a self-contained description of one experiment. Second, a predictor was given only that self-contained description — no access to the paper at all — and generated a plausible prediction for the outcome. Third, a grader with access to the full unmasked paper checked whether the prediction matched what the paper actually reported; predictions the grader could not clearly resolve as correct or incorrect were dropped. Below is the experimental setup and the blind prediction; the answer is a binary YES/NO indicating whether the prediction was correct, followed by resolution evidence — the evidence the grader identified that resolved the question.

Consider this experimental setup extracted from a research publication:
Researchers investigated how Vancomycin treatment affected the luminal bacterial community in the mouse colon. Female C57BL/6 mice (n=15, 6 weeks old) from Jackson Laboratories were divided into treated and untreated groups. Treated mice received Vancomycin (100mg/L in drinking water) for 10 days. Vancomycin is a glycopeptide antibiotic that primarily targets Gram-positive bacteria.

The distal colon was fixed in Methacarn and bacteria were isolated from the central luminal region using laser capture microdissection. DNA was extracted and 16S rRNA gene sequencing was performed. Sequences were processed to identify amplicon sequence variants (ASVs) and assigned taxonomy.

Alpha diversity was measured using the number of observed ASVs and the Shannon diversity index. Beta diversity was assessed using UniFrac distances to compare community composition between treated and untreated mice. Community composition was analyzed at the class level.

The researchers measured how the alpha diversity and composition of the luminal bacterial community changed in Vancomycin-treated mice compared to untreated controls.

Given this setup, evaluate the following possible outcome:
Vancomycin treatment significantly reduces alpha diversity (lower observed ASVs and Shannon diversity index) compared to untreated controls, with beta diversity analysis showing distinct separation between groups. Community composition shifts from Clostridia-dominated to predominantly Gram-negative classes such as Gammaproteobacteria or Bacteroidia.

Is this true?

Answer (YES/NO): NO